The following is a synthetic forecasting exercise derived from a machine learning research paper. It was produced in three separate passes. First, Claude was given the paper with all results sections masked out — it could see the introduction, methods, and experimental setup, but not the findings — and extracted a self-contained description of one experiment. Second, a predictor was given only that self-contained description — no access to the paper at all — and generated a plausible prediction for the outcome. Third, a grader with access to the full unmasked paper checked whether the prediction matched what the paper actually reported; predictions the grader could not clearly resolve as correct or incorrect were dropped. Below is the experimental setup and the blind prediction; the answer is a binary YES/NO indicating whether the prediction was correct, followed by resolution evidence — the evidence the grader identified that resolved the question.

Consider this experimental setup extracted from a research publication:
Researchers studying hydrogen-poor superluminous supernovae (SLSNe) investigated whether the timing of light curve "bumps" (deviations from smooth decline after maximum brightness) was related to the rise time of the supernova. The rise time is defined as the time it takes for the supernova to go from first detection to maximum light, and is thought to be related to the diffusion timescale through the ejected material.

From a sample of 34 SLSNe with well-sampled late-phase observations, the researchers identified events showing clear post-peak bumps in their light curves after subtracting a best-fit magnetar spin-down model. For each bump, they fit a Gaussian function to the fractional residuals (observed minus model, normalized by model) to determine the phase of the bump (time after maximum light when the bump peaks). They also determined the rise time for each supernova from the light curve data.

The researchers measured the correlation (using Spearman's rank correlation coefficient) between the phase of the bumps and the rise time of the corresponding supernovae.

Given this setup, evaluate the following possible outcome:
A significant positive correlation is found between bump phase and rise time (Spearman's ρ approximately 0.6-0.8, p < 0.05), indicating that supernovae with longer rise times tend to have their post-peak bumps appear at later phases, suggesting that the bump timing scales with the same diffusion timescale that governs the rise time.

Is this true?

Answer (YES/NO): NO